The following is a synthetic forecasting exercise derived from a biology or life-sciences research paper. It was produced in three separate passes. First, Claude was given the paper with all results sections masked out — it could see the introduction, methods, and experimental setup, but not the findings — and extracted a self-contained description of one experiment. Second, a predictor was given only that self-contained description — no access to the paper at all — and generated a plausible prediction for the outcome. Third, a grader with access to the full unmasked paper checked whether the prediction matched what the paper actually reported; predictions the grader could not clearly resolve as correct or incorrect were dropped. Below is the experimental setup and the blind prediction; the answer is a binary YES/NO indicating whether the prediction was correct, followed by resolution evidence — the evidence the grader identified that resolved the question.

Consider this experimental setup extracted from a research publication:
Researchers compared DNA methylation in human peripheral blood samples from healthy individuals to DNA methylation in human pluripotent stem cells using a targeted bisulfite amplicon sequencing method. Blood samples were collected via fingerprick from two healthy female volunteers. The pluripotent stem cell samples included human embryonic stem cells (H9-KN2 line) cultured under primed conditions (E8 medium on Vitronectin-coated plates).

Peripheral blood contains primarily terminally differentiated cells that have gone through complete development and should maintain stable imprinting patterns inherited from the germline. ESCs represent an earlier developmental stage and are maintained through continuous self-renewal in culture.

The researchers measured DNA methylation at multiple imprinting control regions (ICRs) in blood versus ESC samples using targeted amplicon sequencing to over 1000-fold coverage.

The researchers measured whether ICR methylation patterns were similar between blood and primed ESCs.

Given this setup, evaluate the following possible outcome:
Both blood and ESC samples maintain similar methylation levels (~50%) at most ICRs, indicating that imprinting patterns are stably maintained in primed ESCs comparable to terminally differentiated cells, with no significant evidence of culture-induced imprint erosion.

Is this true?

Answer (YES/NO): NO